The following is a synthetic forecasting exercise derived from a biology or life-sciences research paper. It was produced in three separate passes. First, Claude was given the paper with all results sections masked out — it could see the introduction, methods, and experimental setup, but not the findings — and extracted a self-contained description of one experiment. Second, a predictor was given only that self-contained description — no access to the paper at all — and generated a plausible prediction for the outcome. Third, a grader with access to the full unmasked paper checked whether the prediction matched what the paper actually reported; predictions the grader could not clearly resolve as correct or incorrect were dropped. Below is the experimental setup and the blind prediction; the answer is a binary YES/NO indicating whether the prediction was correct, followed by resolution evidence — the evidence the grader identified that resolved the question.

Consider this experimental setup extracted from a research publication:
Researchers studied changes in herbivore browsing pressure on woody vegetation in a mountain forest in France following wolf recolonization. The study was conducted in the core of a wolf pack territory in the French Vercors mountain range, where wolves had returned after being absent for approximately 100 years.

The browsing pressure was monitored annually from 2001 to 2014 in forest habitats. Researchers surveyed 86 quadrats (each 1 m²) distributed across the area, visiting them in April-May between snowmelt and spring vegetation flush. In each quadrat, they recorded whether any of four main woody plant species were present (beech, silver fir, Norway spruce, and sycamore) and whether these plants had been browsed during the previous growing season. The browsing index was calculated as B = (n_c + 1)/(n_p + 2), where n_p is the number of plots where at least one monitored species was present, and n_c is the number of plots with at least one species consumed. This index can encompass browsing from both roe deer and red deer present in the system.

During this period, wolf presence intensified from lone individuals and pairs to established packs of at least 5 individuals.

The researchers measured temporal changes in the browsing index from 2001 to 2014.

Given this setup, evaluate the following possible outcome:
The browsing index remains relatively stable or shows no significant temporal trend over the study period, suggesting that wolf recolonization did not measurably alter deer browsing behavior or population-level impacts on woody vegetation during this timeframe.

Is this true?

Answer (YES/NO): NO